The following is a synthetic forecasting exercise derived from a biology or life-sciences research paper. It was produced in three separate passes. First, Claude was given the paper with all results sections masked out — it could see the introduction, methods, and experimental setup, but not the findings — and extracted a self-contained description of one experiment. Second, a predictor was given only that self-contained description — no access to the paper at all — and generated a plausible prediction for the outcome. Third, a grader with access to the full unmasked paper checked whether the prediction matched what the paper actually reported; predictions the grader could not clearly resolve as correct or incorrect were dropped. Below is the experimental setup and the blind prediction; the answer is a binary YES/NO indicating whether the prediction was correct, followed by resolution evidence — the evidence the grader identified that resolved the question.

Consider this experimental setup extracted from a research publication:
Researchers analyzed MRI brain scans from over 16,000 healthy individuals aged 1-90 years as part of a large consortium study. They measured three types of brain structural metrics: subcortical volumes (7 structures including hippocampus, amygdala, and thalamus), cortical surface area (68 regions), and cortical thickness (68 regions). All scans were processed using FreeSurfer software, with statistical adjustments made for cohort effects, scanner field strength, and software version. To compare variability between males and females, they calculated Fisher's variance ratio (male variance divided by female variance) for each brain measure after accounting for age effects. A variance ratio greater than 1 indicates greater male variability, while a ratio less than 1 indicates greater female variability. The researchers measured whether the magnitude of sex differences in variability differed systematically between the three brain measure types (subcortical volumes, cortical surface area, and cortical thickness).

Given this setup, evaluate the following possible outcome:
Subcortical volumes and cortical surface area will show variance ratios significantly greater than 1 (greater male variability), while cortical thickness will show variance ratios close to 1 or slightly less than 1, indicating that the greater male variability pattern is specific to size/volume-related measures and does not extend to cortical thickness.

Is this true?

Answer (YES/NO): NO